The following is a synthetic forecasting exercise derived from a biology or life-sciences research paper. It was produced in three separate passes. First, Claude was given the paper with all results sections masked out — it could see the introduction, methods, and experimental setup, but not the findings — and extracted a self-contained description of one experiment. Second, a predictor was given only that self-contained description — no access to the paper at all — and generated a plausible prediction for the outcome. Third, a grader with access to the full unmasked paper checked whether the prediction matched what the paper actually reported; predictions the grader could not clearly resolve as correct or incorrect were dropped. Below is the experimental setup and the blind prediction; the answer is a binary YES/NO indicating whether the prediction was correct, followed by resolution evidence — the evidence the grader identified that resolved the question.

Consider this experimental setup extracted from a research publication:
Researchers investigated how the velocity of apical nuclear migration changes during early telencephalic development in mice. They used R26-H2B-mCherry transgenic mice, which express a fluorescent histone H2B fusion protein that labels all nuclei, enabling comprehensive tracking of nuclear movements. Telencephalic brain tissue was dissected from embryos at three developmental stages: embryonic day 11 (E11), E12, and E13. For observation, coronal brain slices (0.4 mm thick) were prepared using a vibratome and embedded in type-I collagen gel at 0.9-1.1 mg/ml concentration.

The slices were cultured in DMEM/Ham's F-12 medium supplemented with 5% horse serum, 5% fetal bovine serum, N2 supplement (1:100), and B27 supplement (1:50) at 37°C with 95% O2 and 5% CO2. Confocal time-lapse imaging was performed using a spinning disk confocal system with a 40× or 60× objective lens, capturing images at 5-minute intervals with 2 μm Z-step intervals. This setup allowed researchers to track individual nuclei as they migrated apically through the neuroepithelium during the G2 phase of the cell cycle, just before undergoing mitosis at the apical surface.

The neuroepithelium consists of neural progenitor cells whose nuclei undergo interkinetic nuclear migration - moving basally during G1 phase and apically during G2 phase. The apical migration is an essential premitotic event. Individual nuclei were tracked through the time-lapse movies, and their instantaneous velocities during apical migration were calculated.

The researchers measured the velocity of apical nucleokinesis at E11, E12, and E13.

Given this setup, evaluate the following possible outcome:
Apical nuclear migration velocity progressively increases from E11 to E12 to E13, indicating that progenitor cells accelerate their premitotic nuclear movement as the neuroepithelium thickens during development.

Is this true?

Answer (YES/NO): NO